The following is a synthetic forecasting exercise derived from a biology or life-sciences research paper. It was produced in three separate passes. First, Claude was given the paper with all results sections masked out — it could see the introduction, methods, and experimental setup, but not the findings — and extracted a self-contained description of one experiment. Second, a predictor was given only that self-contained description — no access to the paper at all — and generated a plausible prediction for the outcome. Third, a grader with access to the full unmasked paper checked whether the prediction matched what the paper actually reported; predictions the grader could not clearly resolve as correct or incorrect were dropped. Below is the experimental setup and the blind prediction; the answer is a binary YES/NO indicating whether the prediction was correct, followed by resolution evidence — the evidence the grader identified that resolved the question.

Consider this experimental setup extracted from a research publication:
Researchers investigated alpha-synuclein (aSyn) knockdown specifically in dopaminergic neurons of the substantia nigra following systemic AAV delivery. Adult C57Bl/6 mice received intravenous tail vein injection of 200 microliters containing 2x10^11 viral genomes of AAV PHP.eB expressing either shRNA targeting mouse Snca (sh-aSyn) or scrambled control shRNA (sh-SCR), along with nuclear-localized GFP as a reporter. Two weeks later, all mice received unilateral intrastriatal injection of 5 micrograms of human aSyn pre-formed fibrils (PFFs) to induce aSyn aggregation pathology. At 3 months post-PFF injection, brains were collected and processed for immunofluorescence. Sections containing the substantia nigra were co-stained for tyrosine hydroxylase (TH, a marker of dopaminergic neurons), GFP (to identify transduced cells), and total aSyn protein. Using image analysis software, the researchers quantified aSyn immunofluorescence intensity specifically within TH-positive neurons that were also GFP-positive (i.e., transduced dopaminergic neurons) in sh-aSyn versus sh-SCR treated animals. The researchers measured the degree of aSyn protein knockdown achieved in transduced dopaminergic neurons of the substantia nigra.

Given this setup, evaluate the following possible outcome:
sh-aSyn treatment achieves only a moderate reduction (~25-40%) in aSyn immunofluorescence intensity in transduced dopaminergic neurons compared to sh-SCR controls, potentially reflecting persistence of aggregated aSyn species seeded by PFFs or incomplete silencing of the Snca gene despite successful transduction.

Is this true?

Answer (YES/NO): NO